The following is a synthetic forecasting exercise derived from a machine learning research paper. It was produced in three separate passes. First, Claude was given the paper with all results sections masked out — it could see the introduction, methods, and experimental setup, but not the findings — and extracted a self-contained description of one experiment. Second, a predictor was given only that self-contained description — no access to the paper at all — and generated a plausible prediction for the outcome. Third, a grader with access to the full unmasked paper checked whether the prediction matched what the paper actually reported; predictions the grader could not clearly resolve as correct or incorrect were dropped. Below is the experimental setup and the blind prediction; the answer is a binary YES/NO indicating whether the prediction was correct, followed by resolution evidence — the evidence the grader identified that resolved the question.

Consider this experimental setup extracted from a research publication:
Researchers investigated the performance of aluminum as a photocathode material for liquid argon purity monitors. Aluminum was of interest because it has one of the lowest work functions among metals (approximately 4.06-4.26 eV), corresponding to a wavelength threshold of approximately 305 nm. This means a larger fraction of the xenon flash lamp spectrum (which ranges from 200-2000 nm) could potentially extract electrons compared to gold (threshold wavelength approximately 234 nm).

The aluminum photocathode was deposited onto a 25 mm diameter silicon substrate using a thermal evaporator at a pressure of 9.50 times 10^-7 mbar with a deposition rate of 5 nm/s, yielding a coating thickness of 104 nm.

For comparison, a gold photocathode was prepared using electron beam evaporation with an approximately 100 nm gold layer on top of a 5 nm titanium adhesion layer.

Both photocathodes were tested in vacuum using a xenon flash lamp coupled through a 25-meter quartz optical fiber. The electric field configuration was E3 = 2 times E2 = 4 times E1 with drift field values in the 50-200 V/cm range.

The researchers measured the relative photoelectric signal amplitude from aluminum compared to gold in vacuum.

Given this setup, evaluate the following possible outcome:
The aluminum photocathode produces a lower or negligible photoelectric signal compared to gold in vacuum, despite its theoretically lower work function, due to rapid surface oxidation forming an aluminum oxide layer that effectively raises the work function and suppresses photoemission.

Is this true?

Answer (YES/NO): YES